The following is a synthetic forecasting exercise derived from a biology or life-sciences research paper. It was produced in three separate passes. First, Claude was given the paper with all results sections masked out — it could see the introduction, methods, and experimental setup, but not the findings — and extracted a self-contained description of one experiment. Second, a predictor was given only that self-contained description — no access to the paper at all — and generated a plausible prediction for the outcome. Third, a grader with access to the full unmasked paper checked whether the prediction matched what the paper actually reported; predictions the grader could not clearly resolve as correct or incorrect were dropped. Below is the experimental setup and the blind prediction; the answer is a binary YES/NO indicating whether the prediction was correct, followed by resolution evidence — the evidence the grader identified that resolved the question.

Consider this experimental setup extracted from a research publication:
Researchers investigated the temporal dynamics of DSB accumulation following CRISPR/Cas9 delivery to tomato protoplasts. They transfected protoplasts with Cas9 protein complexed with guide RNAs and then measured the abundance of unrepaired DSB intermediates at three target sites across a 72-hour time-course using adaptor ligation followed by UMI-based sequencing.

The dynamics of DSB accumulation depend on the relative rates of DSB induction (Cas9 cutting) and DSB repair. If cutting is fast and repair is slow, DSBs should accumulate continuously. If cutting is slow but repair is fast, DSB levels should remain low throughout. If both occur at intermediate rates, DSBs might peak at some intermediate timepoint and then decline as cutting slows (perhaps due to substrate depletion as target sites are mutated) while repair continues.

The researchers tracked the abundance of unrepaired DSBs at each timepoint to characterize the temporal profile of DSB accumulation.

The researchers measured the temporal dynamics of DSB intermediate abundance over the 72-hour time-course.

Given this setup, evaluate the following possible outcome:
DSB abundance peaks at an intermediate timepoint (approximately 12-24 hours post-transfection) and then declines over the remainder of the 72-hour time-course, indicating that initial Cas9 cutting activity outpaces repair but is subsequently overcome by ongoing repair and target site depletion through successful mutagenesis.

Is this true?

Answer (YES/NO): NO